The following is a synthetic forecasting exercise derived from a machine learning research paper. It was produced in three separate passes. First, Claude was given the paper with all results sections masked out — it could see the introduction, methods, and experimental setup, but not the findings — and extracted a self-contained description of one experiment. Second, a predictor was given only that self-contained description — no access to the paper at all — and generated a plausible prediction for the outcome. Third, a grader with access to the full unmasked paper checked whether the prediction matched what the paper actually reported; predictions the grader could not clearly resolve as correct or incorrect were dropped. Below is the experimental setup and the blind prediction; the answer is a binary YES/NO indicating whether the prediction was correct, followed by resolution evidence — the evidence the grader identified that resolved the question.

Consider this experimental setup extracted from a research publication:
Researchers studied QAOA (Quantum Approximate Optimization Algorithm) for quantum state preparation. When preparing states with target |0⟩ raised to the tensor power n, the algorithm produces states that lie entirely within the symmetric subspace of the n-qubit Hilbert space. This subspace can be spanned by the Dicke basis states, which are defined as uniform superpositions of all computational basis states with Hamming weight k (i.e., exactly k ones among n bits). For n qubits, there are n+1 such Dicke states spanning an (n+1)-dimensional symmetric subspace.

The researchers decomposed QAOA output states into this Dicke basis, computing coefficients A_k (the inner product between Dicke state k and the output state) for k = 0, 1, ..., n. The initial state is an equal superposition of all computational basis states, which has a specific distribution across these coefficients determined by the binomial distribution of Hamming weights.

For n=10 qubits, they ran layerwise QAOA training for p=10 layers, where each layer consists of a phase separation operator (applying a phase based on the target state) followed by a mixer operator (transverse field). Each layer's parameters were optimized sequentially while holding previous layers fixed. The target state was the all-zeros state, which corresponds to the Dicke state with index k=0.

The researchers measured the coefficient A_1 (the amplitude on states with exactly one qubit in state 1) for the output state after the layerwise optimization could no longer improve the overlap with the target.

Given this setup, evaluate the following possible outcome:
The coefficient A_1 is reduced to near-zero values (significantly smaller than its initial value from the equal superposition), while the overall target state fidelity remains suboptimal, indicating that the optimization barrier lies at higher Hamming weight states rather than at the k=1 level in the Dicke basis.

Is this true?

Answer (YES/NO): YES